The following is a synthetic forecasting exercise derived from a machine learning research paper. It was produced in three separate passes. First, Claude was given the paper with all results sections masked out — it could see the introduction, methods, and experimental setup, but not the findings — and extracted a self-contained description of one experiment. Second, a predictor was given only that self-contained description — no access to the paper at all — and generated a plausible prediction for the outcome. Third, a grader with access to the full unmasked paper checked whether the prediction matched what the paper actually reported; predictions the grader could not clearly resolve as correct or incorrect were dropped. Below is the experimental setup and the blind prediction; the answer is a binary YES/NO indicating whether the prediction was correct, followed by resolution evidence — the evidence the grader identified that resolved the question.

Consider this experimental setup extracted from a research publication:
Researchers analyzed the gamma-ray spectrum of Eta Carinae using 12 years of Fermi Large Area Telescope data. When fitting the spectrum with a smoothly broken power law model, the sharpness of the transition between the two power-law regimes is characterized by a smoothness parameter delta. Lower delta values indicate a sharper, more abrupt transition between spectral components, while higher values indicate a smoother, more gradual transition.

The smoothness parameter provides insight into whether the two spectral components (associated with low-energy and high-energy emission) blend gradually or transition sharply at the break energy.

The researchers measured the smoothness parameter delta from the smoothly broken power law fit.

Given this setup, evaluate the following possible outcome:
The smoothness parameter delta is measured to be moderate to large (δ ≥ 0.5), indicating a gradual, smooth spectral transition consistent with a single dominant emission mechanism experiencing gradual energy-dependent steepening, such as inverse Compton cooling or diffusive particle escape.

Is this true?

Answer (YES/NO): YES